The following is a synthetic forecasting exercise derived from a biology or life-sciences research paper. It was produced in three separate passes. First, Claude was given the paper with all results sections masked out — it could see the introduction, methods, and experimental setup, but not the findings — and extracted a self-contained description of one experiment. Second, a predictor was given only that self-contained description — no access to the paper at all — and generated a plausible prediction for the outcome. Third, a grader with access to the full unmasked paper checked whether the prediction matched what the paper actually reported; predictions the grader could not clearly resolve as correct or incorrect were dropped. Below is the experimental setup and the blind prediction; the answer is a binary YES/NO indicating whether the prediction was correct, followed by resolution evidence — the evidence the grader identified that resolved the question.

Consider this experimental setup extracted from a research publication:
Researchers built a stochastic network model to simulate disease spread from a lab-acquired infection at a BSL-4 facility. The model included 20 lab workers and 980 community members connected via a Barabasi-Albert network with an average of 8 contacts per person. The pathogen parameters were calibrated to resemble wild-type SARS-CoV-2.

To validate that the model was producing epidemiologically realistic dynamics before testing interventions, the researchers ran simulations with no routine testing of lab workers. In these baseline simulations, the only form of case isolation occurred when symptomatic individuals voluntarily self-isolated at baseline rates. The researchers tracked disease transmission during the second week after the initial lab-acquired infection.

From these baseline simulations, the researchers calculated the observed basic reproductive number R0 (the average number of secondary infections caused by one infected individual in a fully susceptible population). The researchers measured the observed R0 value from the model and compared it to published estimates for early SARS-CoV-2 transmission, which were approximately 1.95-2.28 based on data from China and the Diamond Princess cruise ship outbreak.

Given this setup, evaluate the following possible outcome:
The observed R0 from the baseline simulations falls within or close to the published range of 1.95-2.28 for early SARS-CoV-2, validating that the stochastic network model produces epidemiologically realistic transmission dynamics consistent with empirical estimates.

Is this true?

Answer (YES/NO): YES